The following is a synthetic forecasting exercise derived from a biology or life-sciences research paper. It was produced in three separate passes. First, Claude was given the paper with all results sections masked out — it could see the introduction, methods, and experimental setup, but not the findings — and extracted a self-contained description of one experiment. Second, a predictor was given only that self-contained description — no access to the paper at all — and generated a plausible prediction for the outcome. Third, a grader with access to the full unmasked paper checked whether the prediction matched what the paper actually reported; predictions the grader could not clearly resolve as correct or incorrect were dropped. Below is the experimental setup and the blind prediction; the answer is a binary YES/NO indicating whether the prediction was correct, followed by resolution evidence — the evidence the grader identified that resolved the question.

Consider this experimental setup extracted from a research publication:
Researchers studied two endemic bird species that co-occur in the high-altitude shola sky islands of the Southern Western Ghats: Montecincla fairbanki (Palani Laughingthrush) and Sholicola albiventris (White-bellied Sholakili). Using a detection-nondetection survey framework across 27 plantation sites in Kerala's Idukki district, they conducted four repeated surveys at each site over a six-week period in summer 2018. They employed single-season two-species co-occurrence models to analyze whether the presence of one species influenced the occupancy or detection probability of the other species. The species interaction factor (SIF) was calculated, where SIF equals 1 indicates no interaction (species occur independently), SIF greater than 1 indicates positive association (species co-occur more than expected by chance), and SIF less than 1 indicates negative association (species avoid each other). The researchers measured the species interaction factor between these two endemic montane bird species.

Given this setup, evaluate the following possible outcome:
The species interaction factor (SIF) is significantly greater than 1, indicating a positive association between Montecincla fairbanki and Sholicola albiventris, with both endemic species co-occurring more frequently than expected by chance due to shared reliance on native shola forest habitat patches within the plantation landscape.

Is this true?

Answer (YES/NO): NO